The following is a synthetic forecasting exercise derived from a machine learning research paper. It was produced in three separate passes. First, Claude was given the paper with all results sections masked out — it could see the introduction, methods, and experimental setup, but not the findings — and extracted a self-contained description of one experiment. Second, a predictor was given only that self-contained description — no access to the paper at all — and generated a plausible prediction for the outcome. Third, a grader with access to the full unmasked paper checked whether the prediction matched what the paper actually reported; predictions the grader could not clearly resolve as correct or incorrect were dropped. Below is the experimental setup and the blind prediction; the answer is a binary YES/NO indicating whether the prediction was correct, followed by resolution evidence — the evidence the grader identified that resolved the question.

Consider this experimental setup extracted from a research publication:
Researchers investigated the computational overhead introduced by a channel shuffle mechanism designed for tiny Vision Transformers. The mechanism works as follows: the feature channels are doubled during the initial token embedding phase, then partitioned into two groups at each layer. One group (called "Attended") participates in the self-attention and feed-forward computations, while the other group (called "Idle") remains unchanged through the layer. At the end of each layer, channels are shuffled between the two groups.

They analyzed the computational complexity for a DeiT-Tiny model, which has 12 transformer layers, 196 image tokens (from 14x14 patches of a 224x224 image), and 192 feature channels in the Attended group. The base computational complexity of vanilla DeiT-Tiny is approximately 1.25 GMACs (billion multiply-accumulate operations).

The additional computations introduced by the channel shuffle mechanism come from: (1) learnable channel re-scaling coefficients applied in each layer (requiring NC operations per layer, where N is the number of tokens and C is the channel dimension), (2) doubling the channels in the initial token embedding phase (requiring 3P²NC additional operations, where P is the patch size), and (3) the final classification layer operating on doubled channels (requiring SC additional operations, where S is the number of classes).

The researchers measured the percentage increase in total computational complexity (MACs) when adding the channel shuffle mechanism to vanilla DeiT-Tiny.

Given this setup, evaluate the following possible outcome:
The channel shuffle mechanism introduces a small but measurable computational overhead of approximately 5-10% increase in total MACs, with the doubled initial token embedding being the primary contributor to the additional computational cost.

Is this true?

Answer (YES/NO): NO